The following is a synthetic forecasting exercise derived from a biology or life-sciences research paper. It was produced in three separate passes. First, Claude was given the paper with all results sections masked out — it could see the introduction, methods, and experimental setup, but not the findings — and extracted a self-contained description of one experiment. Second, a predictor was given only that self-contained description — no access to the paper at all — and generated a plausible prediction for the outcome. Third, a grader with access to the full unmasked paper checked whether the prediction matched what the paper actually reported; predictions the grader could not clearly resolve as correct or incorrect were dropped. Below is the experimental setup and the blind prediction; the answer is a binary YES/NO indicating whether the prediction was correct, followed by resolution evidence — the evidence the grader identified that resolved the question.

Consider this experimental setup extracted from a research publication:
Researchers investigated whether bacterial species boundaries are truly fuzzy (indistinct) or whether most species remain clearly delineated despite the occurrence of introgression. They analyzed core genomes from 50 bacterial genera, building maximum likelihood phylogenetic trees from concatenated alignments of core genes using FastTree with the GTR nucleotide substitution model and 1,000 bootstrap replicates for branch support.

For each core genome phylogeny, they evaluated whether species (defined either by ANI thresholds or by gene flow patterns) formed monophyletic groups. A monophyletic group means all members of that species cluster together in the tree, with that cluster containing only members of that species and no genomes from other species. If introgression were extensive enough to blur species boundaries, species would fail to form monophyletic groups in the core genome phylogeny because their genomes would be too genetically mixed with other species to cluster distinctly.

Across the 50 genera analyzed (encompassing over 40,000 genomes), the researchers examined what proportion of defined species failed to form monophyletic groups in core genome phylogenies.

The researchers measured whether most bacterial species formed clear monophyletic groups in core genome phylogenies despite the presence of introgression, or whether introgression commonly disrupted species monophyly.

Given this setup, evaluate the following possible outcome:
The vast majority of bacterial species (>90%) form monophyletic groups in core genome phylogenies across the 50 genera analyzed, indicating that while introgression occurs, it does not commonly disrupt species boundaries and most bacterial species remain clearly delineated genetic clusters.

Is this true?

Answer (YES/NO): YES